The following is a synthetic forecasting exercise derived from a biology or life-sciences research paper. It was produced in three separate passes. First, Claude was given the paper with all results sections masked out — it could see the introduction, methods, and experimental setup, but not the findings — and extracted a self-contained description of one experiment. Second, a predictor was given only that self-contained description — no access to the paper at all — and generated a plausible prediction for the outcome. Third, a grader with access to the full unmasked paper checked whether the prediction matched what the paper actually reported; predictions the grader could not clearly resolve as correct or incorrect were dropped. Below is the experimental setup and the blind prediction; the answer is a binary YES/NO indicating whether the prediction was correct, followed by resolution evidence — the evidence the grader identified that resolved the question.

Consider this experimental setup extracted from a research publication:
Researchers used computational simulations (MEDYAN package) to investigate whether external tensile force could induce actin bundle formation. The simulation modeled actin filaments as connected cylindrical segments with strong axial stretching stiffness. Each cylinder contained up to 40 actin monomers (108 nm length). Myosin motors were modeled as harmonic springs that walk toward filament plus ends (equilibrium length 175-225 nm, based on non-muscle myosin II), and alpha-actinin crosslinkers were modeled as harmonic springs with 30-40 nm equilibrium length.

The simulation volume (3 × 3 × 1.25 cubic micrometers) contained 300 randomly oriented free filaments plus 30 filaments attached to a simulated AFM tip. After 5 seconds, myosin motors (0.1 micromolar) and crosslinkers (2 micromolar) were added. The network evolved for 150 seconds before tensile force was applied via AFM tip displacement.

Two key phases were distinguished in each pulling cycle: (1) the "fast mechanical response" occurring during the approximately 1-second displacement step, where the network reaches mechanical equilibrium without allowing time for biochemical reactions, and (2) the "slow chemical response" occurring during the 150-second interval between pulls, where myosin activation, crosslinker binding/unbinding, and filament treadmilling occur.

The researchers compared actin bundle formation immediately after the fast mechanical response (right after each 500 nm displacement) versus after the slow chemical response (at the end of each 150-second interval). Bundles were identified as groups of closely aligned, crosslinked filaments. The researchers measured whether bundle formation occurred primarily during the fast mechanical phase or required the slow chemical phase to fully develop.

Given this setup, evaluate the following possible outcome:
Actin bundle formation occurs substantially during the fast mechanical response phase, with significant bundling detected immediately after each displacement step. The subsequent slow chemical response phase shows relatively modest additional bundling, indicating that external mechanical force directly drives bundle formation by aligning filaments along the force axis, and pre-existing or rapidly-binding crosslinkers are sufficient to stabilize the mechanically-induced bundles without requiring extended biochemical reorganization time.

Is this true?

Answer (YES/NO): NO